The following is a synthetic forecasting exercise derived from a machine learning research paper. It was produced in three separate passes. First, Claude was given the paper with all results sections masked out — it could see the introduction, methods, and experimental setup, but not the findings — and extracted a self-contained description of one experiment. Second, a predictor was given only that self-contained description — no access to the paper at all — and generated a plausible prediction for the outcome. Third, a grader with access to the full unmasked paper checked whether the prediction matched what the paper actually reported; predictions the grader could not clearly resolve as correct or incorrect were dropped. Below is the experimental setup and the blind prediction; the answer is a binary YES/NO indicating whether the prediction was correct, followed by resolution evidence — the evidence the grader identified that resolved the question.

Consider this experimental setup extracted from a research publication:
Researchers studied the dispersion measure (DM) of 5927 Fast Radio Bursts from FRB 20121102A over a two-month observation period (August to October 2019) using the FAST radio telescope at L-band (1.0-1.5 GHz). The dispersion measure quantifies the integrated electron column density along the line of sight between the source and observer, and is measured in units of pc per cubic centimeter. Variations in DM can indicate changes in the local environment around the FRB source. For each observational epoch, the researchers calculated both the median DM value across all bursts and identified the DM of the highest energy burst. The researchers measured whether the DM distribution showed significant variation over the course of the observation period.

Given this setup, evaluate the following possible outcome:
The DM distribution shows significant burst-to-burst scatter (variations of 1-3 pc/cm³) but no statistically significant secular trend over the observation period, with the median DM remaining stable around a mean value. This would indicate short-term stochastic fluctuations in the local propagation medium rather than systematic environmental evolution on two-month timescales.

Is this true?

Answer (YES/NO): NO